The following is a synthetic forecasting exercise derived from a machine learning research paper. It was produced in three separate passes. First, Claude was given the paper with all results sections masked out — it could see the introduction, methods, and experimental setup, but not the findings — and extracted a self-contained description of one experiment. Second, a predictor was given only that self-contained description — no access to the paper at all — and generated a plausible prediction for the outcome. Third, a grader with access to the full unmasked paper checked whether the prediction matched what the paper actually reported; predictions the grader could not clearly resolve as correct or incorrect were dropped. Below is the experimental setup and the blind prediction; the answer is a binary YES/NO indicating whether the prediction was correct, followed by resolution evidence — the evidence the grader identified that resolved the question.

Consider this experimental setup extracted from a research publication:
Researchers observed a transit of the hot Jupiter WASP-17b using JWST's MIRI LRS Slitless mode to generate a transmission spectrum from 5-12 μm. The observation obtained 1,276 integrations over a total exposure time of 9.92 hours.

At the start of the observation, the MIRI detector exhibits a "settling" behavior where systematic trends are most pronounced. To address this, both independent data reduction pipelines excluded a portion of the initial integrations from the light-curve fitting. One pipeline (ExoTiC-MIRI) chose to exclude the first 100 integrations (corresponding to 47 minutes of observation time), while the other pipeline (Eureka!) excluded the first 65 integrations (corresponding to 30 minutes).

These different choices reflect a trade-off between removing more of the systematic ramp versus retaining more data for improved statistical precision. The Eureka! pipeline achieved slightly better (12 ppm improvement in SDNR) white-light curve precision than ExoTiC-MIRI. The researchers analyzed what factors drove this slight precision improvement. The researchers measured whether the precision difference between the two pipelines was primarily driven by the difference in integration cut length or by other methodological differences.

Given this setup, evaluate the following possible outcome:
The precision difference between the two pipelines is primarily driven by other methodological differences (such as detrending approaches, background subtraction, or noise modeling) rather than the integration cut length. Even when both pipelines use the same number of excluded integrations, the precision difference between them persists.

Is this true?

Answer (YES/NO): YES